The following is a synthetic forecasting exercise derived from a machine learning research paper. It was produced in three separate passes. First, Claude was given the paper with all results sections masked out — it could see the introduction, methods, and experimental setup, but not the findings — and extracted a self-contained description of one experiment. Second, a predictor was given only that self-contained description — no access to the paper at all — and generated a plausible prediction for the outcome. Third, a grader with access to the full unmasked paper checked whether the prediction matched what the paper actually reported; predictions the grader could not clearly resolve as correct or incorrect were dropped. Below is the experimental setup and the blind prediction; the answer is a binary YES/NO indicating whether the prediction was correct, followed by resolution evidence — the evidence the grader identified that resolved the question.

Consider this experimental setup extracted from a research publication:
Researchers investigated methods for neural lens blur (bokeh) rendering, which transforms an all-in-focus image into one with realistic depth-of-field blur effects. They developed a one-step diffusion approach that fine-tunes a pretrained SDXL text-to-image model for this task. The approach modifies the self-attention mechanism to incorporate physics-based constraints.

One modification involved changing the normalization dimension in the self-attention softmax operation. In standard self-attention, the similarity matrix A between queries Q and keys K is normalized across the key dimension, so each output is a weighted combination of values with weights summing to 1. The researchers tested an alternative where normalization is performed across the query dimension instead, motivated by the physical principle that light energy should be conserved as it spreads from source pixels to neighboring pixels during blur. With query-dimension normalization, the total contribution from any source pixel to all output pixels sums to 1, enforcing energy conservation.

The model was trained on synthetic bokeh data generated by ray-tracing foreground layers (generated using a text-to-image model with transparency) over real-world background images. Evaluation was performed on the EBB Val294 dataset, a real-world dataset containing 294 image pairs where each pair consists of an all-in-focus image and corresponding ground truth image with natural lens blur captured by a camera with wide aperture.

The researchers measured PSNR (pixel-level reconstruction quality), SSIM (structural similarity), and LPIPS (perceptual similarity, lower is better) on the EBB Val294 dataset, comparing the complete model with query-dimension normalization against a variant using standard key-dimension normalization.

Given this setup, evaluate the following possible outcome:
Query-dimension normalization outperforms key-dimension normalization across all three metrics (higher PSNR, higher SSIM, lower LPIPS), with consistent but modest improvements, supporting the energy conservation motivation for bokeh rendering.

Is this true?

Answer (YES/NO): YES